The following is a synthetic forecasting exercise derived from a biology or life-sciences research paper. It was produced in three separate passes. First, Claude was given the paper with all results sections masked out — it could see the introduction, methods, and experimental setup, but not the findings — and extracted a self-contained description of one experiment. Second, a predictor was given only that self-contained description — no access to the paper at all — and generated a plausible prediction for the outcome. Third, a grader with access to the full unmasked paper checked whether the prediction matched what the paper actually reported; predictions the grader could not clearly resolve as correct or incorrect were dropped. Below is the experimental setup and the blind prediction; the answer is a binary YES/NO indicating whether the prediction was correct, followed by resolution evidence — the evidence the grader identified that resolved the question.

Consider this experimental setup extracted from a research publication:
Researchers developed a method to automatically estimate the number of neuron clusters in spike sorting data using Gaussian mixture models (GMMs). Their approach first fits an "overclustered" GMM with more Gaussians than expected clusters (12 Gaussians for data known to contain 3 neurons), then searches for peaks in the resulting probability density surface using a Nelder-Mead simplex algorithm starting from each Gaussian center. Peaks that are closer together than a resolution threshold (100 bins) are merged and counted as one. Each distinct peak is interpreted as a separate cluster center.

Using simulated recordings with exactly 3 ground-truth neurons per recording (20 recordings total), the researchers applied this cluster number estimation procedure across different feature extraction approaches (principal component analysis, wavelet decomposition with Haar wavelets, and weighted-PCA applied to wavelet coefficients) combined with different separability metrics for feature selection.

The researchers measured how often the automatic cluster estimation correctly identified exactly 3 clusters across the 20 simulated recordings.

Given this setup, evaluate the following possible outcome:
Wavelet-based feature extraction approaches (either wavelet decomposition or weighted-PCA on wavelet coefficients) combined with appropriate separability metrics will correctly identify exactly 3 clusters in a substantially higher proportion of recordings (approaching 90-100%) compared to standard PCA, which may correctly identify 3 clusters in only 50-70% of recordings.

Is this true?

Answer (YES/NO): NO